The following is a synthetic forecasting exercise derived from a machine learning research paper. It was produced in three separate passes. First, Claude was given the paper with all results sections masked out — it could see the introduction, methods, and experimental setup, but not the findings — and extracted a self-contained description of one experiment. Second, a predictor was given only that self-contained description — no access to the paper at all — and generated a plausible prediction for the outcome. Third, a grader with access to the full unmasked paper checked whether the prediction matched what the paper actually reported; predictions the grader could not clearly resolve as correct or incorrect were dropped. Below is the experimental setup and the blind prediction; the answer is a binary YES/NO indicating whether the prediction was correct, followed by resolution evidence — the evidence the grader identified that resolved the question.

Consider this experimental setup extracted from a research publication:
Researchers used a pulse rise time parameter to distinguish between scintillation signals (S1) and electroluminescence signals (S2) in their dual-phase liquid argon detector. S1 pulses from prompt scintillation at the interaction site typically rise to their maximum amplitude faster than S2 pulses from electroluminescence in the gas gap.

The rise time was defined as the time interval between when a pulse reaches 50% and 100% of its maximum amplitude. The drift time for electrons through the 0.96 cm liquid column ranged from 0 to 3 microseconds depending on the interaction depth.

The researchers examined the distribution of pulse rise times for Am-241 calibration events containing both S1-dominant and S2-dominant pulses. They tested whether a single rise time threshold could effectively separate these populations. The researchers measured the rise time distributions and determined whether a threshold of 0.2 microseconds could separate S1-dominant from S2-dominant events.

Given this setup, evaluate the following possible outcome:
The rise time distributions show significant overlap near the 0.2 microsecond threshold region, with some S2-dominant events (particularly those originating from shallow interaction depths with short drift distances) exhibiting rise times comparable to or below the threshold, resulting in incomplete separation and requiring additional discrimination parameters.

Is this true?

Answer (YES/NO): NO